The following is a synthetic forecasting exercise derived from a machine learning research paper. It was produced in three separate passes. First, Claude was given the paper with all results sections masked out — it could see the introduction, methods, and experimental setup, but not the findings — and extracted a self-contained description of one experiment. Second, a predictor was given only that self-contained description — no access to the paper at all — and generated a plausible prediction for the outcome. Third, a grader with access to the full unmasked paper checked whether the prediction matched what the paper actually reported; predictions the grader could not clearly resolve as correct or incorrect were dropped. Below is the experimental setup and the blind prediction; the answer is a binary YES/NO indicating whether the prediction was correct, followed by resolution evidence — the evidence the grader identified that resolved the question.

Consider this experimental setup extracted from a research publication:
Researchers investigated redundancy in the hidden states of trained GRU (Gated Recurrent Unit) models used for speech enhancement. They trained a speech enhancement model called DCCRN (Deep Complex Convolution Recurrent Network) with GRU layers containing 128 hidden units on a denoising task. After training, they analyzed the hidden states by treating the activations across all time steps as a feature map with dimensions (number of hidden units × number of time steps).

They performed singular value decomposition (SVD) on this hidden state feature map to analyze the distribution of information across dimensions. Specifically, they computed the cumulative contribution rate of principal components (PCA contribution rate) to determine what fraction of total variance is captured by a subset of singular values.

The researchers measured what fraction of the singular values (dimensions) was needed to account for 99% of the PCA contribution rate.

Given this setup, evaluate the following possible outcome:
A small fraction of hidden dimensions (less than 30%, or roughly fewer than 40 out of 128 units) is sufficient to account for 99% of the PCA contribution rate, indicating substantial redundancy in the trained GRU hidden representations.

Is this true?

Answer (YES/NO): NO